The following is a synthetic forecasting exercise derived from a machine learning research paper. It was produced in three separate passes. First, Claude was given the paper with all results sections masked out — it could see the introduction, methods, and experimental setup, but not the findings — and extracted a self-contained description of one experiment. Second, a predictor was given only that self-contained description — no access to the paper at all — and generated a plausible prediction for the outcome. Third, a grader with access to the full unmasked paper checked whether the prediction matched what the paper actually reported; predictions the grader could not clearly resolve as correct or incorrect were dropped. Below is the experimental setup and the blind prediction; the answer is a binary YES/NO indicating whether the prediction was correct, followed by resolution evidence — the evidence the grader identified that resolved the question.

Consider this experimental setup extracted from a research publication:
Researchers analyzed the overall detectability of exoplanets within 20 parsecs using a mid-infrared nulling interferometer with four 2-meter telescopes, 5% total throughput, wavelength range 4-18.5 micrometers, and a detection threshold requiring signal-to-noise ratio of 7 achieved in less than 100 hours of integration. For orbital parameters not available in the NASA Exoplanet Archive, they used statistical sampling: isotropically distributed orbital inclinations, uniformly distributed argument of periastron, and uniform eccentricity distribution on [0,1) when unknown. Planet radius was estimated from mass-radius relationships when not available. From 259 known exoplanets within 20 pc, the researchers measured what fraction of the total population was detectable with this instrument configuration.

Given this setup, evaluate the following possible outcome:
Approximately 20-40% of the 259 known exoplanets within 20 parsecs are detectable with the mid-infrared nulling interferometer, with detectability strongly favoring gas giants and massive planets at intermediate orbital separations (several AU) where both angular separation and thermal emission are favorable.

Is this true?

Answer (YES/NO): NO